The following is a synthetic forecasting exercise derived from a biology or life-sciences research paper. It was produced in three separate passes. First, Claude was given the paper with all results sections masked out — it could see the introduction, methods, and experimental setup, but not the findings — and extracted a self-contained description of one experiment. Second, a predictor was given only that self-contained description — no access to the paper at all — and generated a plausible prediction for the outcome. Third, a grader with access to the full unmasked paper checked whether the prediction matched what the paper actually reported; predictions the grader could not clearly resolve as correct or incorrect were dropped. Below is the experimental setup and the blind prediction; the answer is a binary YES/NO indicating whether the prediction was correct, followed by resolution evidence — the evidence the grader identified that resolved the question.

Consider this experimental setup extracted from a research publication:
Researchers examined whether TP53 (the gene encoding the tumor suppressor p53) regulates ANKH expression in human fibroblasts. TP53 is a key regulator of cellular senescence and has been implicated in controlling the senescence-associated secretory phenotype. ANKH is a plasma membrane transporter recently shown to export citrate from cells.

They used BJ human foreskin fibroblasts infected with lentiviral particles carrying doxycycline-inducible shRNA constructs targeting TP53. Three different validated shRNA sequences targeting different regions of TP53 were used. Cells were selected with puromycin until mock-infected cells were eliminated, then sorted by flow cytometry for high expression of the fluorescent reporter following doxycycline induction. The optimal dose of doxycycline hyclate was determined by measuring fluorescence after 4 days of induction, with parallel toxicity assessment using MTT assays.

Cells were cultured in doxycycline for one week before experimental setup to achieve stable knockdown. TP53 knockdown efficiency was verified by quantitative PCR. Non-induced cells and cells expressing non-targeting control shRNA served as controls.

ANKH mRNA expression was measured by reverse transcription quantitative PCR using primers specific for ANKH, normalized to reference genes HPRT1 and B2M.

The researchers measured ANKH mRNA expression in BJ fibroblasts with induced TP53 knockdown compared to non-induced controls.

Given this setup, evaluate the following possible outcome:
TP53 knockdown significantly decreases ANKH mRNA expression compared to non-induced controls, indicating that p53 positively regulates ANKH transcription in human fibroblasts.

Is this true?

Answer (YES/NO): YES